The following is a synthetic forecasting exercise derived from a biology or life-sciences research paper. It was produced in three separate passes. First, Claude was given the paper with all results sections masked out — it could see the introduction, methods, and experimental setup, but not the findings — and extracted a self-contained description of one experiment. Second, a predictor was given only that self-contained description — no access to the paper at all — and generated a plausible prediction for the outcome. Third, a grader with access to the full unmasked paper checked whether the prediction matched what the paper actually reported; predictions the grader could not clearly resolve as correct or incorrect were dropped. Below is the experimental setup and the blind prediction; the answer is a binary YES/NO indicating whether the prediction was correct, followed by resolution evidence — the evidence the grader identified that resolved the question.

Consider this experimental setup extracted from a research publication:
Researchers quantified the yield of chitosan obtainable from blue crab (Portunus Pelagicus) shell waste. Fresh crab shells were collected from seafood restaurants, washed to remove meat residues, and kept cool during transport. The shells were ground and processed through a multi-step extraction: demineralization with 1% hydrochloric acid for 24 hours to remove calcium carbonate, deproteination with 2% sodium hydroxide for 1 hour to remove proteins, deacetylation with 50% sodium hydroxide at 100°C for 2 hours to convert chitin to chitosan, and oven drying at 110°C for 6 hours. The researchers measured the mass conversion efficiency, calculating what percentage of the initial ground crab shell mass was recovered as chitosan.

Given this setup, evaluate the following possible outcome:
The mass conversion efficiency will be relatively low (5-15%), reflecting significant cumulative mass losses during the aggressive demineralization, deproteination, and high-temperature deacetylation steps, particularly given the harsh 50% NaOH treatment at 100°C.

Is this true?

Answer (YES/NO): NO